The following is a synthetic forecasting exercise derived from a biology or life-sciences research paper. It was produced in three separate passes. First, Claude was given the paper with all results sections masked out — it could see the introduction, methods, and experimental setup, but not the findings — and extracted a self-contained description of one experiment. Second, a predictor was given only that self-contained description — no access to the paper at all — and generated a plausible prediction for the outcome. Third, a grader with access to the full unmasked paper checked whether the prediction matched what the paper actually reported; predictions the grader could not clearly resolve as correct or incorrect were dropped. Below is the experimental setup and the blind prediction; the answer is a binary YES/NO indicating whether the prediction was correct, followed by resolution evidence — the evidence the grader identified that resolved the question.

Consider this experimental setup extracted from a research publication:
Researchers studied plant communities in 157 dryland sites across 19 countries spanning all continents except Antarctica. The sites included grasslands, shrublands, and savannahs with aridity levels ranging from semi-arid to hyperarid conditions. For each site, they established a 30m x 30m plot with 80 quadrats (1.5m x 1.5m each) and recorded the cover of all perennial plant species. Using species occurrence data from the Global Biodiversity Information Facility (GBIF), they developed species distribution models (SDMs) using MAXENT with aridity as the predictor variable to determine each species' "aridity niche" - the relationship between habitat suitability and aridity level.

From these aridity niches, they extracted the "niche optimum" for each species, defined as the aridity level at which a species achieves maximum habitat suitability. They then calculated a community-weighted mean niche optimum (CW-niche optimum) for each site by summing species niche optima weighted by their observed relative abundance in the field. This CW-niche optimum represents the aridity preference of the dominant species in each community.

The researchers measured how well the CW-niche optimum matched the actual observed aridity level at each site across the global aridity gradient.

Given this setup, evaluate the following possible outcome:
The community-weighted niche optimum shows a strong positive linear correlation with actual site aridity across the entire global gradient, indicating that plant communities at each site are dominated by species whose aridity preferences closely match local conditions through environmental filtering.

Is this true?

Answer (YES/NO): NO